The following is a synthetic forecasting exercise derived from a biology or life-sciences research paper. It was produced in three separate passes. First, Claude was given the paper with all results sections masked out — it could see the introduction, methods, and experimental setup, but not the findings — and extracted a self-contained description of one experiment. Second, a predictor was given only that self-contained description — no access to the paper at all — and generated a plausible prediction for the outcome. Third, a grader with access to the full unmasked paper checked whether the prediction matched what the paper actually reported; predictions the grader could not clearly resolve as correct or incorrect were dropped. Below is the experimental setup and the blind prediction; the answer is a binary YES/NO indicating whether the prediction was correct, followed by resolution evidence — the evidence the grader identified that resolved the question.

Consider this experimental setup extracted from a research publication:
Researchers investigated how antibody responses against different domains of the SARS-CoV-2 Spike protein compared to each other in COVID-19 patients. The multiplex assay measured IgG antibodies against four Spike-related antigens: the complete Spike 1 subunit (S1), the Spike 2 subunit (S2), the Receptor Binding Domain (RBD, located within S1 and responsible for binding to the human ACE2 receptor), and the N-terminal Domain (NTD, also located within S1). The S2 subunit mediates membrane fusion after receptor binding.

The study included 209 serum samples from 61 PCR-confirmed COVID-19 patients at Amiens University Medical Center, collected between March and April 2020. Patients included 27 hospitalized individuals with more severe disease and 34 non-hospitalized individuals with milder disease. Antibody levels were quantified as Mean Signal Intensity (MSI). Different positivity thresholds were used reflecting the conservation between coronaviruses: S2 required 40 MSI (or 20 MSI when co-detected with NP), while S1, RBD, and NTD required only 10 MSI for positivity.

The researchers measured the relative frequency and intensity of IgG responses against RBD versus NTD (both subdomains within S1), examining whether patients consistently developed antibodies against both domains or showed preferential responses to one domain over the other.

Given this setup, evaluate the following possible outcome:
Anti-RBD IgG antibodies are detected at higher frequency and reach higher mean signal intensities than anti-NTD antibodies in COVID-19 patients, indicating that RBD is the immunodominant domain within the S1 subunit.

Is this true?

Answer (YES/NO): YES